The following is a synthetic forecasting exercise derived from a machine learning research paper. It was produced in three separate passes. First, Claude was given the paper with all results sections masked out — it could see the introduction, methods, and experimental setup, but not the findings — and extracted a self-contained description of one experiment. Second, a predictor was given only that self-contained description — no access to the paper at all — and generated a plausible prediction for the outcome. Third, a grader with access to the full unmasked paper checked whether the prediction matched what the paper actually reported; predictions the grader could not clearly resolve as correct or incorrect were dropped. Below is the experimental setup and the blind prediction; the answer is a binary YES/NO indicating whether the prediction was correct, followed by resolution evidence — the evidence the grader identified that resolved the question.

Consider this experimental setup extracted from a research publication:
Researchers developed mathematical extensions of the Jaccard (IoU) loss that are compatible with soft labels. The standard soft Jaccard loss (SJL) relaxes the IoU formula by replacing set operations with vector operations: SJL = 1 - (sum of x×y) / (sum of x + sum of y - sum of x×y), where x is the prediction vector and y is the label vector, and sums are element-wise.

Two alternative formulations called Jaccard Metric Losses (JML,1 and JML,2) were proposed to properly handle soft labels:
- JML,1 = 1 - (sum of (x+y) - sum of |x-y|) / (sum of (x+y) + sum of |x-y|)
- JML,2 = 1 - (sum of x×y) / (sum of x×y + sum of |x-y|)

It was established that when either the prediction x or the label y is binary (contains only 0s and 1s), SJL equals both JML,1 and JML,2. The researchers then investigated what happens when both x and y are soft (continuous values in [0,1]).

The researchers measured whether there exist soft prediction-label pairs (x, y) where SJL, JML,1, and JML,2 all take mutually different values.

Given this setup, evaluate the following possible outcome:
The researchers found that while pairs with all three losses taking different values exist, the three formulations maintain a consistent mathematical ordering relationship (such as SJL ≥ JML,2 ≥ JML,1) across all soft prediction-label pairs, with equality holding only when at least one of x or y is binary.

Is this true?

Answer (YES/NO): NO